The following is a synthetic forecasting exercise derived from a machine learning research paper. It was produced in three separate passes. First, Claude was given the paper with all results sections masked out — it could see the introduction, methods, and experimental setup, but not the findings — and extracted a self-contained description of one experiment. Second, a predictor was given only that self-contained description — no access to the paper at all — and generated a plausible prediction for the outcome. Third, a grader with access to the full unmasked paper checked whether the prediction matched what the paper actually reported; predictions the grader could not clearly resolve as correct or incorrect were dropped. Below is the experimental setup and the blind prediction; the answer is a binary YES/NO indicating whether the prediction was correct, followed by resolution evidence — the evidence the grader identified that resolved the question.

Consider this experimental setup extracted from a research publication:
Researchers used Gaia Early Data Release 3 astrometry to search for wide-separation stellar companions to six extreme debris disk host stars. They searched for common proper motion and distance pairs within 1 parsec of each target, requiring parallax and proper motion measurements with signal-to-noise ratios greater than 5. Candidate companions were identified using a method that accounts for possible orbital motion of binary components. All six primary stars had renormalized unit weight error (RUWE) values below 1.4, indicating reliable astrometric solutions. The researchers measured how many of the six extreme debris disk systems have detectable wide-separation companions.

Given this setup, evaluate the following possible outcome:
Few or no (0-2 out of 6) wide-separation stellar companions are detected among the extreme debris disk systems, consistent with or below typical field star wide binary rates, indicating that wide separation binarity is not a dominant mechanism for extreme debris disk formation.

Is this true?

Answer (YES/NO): NO